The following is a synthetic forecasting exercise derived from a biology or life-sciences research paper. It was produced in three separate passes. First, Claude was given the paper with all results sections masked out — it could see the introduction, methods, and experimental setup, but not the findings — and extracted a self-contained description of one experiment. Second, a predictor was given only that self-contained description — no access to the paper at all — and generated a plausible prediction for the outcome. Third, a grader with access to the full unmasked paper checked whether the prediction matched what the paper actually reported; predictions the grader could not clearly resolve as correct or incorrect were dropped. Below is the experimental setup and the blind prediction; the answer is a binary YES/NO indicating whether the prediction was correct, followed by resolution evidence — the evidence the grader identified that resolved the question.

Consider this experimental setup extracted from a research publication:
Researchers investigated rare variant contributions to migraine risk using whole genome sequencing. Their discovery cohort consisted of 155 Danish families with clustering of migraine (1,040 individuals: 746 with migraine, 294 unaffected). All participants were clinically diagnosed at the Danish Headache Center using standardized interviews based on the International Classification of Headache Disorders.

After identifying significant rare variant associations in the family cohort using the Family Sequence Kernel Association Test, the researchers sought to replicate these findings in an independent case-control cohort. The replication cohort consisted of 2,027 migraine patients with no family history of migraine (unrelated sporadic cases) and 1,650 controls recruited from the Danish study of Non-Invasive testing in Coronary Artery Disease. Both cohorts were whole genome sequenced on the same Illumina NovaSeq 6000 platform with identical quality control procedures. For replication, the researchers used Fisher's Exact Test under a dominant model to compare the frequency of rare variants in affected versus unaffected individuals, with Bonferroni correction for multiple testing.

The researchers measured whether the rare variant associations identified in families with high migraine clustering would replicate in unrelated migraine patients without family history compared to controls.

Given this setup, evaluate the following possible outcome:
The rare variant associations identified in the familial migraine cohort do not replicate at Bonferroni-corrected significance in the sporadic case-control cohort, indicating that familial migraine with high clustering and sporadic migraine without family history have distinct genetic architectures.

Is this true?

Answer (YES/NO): NO